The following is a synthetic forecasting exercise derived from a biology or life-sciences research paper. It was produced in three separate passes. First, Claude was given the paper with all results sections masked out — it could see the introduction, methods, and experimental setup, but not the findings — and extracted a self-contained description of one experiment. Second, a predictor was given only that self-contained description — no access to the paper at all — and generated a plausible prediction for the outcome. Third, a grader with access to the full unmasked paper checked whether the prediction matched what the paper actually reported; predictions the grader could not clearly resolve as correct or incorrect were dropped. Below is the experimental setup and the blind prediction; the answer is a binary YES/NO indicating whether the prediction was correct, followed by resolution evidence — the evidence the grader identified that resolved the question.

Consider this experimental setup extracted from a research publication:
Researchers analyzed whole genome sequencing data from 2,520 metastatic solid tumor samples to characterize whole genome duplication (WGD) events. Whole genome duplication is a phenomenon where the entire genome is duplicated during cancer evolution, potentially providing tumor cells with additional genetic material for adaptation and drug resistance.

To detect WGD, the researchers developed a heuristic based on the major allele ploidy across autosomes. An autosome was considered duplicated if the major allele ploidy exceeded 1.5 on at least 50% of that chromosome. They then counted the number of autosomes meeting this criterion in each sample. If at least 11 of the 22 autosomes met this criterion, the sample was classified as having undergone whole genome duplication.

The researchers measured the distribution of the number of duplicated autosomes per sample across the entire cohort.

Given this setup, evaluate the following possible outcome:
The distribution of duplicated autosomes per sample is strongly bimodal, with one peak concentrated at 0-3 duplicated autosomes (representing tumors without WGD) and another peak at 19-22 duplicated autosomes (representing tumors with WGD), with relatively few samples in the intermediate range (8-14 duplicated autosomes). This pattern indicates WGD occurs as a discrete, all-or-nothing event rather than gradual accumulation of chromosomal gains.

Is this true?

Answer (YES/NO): YES